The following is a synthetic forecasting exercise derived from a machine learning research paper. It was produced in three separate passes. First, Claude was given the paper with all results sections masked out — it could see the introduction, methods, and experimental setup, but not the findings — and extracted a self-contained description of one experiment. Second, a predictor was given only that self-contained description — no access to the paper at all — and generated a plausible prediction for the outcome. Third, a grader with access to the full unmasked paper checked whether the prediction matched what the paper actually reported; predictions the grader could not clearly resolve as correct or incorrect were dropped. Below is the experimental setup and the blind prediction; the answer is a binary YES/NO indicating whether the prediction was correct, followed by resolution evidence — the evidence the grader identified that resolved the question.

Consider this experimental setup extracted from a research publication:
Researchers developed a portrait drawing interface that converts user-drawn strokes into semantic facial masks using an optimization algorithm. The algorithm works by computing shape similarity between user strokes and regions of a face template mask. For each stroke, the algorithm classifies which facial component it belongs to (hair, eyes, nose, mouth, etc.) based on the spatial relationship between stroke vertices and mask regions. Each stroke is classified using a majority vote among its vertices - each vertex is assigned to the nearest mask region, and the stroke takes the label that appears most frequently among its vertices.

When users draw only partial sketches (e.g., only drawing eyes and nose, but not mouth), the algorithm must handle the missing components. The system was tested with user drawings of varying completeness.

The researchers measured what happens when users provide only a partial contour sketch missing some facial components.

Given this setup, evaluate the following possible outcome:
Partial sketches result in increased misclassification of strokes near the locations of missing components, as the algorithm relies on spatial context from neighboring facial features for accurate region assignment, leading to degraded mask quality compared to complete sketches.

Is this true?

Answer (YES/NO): NO